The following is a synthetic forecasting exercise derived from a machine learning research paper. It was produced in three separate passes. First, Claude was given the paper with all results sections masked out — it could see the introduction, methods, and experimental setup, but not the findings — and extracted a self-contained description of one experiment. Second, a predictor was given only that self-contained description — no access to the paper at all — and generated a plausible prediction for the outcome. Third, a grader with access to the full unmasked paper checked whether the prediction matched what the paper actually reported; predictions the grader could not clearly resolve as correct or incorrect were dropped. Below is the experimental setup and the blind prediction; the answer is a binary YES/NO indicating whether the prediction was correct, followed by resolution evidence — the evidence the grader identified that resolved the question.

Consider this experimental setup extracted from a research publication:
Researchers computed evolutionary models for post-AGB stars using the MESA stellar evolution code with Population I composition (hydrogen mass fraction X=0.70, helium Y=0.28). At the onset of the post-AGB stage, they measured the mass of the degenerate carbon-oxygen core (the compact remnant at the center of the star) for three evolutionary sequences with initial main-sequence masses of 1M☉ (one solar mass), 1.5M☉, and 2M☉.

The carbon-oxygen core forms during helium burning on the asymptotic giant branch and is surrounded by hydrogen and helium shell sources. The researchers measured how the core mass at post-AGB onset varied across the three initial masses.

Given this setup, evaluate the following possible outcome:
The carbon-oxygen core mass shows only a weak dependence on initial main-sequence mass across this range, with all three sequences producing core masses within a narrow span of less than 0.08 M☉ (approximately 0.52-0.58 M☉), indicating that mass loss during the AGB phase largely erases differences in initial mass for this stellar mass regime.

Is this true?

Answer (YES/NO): NO